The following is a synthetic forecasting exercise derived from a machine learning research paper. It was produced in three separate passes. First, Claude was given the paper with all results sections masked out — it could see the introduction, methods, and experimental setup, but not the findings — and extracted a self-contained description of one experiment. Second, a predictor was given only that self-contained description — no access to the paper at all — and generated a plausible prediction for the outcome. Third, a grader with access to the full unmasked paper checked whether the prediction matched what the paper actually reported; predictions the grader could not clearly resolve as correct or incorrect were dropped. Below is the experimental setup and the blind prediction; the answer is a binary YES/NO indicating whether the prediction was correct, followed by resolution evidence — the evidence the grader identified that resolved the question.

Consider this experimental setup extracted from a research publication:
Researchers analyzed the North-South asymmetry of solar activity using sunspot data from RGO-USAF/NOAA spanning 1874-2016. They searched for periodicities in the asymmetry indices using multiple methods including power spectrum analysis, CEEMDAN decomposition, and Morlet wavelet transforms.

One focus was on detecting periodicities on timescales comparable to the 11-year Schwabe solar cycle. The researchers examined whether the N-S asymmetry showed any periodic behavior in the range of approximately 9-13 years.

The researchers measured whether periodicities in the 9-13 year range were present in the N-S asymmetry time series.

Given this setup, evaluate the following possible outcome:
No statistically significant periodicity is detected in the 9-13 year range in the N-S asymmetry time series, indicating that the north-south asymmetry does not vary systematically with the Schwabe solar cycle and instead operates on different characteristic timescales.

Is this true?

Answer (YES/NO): NO